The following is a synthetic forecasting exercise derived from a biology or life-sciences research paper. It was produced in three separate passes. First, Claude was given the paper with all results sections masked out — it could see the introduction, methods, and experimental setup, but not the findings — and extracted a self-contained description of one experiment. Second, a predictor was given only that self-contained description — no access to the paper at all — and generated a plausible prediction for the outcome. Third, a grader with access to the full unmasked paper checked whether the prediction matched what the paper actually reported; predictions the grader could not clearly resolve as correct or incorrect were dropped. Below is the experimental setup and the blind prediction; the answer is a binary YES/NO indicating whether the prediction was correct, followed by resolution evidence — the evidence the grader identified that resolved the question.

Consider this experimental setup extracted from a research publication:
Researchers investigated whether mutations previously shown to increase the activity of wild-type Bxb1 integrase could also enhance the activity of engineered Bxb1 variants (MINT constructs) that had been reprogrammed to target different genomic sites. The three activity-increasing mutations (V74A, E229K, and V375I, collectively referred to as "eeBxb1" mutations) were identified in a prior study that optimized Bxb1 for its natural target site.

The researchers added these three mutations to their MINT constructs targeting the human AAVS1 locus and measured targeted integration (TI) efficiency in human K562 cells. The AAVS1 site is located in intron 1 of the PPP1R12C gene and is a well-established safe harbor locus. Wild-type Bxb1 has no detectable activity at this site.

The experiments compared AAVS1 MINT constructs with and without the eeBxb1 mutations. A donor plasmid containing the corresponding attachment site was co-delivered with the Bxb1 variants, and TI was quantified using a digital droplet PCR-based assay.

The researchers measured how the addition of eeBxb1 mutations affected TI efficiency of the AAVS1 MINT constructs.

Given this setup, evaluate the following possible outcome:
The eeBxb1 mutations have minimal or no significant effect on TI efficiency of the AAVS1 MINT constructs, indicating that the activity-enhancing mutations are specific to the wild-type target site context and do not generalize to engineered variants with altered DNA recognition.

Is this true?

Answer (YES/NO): NO